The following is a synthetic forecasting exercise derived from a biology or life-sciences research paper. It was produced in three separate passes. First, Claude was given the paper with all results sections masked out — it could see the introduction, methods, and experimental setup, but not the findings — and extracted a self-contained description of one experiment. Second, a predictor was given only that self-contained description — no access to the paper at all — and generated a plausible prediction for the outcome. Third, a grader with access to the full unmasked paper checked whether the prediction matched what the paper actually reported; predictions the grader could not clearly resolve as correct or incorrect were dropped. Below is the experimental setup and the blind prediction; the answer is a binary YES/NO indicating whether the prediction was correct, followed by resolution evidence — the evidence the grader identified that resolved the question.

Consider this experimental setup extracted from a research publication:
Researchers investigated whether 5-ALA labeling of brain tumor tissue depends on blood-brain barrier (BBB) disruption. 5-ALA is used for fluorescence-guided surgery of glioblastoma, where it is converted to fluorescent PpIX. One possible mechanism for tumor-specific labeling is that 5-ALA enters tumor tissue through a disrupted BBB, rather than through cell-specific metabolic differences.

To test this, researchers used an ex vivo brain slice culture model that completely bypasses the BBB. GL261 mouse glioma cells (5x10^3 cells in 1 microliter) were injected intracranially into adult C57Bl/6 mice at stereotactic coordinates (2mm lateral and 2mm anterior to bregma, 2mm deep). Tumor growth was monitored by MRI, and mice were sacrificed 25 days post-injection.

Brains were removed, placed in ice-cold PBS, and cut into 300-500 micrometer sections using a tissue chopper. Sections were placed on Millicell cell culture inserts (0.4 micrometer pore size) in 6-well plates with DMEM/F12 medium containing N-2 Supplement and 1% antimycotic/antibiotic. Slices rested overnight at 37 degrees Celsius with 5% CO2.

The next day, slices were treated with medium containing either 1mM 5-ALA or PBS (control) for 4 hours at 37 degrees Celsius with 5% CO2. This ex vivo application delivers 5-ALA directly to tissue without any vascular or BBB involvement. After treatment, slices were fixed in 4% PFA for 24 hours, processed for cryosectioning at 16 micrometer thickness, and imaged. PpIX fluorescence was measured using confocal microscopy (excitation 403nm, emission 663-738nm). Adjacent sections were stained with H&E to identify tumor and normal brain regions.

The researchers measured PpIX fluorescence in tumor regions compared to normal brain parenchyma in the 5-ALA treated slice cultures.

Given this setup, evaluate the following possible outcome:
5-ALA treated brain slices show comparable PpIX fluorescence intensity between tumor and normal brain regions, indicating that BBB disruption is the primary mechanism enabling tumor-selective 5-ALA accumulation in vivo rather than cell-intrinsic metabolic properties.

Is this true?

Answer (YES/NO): NO